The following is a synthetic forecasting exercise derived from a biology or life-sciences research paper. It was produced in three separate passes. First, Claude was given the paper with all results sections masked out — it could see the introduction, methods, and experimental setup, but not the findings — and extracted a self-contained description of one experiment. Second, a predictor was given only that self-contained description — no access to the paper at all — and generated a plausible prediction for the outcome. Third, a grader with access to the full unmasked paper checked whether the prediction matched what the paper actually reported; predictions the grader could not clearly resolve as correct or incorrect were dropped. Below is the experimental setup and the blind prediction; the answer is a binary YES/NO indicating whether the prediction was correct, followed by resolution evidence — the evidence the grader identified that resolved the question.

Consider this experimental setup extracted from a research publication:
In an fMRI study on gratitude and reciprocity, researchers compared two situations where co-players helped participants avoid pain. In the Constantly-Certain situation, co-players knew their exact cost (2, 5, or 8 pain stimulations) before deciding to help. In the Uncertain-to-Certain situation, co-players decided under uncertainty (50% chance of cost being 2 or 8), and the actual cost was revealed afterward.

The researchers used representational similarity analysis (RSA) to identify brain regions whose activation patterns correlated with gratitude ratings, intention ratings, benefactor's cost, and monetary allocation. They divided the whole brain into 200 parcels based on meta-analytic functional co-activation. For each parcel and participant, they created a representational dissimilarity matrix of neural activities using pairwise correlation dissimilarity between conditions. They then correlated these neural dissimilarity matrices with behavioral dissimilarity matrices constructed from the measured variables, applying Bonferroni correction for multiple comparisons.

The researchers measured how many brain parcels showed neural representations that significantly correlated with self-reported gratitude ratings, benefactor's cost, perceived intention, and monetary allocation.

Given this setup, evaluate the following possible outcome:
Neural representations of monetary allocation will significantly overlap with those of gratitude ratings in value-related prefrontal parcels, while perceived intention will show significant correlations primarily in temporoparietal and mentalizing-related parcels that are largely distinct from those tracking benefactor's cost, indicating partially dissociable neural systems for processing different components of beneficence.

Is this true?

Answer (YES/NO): NO